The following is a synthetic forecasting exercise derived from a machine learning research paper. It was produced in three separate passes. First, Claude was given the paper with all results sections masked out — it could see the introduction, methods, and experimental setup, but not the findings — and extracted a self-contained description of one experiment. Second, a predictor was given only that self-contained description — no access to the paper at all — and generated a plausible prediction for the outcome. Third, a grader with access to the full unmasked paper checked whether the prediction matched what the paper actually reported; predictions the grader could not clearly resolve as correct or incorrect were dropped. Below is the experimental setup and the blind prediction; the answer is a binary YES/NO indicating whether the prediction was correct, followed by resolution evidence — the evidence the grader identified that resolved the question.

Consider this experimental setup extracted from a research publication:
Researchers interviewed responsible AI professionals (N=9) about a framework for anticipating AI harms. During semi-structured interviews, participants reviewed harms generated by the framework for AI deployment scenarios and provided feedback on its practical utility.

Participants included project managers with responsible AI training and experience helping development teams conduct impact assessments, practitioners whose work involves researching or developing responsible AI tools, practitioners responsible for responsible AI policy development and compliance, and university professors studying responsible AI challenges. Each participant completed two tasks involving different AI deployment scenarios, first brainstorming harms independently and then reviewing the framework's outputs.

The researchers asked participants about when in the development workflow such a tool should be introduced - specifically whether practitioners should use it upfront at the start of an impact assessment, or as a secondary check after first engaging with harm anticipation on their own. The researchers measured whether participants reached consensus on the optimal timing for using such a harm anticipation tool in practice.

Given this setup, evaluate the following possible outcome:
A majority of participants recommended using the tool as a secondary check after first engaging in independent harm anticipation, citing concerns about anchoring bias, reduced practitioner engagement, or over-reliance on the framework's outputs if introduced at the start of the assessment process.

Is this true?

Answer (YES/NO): NO